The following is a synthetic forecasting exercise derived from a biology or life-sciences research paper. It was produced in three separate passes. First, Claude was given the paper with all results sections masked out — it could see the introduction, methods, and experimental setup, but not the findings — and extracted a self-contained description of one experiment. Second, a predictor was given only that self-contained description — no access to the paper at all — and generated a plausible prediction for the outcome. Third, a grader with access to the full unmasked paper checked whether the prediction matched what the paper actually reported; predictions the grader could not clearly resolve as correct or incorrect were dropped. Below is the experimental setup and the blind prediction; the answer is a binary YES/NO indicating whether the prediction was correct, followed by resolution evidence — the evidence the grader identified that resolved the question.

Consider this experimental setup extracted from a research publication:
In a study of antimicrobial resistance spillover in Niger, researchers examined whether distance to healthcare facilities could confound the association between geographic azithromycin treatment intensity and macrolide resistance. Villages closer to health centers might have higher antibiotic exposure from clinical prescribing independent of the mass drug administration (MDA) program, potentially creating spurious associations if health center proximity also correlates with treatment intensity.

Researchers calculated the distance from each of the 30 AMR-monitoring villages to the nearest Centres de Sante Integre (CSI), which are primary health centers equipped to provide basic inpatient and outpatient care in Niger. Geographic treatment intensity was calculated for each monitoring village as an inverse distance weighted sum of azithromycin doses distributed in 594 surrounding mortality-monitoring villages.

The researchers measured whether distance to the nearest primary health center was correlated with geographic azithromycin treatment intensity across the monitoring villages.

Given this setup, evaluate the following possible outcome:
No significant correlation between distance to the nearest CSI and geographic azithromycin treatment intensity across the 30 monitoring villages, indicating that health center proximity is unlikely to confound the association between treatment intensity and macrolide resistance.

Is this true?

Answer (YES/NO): YES